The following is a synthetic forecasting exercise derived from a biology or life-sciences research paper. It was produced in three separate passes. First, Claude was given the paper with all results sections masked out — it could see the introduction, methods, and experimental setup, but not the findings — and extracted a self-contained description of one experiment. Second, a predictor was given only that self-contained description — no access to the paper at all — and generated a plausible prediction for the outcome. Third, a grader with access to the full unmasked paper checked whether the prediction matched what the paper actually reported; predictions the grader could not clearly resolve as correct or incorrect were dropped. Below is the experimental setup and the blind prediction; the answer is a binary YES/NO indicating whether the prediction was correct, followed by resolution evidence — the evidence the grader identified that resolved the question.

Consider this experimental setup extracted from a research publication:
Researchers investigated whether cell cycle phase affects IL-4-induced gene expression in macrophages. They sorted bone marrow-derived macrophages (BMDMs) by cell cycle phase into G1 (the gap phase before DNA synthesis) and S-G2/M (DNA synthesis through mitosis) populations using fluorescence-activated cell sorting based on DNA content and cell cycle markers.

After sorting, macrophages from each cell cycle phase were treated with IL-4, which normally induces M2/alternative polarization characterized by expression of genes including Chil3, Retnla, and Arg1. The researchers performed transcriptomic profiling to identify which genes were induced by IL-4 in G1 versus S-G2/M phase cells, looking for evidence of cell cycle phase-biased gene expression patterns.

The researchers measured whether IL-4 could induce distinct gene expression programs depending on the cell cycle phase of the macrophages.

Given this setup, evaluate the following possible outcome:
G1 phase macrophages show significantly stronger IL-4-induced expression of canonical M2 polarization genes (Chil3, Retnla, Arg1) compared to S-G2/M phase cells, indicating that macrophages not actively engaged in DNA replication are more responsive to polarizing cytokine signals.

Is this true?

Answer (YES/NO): NO